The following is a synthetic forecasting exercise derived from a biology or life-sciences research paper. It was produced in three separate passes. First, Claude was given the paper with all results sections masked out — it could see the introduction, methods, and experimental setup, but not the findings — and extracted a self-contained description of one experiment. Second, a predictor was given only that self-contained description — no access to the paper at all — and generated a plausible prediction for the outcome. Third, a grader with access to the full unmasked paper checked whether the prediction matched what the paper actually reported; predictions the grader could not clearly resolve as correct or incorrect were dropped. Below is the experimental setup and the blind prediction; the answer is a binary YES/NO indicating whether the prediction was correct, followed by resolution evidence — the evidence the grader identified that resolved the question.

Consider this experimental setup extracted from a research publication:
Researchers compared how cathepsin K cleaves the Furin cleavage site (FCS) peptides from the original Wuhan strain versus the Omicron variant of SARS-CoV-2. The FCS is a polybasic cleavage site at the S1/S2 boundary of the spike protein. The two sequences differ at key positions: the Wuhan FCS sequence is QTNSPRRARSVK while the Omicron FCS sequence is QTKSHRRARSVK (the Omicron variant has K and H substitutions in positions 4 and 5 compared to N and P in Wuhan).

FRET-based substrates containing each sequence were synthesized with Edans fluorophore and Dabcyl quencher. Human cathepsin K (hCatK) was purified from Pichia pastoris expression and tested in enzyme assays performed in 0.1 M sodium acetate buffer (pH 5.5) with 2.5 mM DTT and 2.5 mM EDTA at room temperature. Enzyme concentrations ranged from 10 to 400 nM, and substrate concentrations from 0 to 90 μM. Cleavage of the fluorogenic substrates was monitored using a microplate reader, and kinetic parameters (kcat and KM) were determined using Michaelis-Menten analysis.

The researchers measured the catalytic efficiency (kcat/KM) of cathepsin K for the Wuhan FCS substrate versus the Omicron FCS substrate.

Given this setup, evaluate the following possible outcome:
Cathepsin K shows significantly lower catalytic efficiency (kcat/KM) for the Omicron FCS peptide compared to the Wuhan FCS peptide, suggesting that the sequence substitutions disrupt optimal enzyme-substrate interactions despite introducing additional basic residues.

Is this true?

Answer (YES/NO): NO